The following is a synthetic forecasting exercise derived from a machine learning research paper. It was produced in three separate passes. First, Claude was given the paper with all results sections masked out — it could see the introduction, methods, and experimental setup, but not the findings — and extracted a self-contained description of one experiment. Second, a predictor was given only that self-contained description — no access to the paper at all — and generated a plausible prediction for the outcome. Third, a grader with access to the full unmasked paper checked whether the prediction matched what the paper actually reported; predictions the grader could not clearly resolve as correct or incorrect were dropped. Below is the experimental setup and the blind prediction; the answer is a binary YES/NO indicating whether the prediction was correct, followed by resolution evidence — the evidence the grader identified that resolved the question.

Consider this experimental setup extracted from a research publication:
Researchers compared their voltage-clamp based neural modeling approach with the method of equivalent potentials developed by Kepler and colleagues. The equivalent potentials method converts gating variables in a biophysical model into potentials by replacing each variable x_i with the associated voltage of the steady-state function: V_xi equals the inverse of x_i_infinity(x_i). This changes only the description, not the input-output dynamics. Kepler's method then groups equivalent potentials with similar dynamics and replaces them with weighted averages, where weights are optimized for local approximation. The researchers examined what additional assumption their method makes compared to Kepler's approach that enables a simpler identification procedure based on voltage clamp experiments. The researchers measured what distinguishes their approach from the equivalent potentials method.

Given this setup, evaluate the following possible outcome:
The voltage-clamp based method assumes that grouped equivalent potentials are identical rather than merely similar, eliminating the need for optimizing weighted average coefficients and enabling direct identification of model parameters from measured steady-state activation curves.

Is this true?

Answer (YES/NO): NO